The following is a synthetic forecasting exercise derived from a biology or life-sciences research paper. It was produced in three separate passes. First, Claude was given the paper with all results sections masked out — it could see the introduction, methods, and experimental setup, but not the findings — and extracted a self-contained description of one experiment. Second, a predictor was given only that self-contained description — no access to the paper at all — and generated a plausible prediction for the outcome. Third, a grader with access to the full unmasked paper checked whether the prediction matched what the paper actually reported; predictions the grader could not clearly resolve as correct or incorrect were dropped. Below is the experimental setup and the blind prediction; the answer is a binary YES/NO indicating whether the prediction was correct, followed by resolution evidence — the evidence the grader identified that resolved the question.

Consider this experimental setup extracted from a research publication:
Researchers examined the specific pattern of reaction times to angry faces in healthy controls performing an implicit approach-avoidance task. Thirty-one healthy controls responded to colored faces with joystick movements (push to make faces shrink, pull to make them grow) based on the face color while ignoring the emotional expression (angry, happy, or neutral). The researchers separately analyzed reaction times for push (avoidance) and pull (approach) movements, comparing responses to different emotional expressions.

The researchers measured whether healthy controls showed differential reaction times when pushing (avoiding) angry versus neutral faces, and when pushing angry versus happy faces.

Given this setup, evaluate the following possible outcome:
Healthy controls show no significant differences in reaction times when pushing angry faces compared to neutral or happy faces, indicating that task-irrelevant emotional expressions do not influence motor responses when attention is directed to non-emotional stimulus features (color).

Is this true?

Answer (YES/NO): NO